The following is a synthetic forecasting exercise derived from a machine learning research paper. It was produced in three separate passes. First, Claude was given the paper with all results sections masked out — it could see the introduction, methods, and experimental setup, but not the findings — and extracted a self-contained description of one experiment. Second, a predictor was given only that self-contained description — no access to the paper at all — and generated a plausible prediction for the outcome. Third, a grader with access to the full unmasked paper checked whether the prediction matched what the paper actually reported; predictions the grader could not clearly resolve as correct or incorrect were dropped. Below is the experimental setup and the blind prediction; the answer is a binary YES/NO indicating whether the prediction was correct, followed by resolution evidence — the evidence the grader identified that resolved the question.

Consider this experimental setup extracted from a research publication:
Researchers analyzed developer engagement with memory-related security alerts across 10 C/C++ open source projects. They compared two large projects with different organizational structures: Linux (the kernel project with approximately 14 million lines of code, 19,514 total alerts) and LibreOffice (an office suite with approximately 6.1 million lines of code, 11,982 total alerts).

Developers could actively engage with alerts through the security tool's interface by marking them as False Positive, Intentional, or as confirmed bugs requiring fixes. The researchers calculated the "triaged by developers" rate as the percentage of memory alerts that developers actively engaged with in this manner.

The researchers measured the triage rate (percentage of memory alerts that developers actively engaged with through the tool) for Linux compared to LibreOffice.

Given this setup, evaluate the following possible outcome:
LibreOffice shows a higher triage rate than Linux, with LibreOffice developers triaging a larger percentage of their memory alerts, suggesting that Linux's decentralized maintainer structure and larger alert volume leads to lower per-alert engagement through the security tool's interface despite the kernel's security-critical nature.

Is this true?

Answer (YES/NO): YES